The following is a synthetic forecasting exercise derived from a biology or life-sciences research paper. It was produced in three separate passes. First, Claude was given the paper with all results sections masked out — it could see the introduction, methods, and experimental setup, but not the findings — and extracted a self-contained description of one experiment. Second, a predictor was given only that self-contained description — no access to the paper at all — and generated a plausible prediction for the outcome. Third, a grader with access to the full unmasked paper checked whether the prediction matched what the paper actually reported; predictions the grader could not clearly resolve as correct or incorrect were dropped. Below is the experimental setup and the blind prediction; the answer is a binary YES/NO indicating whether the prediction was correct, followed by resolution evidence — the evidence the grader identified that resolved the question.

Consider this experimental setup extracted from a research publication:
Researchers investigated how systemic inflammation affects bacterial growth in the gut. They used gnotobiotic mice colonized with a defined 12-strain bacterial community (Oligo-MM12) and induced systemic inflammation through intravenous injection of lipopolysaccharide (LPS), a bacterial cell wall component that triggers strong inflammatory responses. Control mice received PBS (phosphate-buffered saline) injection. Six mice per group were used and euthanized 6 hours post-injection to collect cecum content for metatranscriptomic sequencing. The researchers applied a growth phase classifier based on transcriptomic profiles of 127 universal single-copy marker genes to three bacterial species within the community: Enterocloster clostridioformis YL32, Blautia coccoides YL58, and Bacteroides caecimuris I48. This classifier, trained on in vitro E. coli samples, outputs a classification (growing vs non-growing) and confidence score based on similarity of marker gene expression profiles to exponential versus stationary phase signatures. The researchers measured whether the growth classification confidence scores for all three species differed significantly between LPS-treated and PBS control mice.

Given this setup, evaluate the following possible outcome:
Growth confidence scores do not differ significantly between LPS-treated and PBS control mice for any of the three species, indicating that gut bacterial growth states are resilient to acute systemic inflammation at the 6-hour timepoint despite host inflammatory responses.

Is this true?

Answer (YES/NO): NO